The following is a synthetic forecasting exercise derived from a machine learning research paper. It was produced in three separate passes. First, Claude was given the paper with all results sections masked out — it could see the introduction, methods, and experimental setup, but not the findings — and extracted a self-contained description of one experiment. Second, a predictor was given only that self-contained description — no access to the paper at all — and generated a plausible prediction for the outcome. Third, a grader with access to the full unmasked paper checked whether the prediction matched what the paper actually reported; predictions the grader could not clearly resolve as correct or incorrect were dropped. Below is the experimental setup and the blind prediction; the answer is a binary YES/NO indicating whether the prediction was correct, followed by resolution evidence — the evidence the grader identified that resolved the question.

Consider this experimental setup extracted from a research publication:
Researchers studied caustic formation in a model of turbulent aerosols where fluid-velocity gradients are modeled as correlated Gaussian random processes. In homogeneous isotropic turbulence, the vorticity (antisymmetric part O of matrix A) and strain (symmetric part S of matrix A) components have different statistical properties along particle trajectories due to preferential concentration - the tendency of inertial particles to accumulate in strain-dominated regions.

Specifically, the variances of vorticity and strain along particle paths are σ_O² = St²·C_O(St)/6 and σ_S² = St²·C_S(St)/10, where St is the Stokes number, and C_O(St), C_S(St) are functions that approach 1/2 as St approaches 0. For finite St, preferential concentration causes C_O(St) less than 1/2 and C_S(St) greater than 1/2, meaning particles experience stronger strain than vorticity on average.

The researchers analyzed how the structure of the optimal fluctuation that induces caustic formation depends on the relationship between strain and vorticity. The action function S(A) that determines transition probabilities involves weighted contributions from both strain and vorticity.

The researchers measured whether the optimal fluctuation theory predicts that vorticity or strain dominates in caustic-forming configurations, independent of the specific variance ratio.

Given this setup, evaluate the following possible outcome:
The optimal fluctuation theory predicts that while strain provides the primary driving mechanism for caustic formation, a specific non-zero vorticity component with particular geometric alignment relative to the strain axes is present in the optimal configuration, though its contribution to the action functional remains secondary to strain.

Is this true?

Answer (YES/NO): NO